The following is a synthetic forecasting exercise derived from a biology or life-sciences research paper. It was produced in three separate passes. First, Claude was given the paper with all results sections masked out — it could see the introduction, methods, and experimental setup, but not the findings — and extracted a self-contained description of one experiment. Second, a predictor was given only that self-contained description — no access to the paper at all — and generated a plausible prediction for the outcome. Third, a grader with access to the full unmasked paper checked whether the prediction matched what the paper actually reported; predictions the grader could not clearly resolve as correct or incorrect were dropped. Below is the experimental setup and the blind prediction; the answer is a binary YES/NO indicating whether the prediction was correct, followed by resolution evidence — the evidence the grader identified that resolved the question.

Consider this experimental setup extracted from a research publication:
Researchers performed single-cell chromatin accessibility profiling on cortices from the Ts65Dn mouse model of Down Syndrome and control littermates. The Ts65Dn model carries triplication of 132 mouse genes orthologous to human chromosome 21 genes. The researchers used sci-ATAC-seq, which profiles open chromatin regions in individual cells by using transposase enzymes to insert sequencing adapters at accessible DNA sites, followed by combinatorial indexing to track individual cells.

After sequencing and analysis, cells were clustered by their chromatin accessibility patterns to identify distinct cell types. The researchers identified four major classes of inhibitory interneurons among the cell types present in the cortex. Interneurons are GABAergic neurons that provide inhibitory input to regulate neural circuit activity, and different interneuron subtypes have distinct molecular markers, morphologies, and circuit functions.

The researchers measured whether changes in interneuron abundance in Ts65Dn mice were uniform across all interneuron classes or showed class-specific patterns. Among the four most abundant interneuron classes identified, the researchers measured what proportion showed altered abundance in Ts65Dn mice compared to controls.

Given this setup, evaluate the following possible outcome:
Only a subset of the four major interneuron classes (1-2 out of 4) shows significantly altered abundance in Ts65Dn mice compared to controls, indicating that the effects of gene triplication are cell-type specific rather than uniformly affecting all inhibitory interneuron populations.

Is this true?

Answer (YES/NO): NO